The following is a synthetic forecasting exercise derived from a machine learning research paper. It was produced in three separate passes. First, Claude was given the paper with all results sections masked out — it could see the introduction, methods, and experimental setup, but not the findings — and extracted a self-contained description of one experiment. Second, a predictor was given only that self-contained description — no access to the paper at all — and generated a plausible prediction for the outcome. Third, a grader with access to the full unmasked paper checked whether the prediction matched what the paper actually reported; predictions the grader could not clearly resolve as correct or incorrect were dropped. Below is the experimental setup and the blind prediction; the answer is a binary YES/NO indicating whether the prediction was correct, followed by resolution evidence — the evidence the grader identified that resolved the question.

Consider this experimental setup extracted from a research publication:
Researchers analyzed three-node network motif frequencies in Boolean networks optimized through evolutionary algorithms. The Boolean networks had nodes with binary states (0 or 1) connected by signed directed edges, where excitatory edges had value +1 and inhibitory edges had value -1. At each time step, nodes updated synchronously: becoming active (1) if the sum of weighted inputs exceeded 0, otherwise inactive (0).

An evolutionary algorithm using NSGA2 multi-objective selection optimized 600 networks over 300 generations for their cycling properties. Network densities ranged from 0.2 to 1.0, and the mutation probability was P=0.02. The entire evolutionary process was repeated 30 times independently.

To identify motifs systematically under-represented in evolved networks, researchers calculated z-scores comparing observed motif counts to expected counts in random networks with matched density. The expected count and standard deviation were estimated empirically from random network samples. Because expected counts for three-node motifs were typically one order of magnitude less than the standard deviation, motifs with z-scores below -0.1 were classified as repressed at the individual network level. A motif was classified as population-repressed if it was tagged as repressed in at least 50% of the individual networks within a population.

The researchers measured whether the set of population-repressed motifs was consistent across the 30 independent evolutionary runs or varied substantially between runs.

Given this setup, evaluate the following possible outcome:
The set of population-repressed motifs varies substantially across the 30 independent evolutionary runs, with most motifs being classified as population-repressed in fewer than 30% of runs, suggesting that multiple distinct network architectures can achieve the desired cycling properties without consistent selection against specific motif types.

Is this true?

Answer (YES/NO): NO